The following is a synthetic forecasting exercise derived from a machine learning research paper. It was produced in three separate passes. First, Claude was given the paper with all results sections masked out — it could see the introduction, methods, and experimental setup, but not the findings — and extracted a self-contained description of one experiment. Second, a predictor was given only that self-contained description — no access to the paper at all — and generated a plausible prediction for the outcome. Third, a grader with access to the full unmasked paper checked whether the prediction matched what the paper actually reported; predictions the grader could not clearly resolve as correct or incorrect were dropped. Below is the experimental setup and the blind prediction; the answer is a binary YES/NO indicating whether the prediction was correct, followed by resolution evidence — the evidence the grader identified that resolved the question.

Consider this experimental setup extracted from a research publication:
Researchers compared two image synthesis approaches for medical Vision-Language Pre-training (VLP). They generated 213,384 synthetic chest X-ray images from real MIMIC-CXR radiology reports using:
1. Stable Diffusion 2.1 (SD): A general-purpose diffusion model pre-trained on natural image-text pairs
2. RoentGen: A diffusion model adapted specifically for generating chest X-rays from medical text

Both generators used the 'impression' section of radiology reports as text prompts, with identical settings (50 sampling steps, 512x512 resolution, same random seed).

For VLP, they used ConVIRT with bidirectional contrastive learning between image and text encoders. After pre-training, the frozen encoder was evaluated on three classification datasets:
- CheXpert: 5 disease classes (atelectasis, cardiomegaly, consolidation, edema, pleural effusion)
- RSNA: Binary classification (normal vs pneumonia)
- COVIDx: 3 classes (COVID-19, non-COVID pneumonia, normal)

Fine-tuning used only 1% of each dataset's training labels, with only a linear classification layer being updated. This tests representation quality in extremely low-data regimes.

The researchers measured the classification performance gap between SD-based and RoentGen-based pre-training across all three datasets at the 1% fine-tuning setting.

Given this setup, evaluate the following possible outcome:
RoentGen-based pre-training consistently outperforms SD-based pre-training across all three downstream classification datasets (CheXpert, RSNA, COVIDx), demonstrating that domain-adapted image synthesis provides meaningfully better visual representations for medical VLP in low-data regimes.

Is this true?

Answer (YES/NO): YES